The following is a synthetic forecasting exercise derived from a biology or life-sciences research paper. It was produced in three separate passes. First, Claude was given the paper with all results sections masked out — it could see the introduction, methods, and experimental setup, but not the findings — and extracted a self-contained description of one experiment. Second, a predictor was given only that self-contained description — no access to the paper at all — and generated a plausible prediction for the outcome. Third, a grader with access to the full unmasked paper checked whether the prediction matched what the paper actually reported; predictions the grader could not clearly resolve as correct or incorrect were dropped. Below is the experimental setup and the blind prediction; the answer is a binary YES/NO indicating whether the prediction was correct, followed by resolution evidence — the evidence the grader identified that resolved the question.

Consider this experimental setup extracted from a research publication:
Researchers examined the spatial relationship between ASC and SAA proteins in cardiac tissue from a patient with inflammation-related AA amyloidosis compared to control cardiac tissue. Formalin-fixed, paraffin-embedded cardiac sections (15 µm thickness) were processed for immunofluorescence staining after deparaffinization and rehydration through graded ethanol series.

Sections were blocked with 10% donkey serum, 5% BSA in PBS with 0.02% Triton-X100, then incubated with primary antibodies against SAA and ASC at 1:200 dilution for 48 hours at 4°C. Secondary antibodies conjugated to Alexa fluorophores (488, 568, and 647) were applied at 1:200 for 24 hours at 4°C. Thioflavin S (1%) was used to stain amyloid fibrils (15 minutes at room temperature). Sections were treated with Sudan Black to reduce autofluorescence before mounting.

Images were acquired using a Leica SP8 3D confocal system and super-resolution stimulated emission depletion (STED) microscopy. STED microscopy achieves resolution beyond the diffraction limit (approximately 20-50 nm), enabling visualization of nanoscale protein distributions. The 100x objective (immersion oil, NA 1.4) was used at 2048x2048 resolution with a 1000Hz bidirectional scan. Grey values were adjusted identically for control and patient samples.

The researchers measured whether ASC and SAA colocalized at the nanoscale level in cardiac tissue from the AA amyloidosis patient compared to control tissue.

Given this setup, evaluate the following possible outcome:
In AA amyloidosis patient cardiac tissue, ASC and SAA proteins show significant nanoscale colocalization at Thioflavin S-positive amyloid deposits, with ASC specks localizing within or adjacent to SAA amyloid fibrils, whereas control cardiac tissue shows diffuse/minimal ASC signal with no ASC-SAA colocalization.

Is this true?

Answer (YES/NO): YES